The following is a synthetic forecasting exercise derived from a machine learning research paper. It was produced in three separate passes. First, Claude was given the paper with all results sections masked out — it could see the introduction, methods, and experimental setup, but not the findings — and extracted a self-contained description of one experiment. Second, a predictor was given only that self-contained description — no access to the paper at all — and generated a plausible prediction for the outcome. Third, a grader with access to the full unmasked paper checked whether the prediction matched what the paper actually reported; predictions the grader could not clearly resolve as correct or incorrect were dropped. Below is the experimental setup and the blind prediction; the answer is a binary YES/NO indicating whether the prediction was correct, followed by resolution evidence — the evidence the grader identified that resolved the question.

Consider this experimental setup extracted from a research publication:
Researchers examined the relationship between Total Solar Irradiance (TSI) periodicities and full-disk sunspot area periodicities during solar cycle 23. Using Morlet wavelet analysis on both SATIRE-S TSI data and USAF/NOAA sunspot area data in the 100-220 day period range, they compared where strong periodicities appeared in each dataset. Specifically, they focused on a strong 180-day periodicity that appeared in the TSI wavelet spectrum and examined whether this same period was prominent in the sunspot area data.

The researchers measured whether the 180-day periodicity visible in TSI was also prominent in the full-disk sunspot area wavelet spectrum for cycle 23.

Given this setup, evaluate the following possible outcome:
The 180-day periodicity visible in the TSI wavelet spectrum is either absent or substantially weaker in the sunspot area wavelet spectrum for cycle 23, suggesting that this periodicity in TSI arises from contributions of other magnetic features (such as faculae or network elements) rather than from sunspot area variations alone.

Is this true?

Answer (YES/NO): NO